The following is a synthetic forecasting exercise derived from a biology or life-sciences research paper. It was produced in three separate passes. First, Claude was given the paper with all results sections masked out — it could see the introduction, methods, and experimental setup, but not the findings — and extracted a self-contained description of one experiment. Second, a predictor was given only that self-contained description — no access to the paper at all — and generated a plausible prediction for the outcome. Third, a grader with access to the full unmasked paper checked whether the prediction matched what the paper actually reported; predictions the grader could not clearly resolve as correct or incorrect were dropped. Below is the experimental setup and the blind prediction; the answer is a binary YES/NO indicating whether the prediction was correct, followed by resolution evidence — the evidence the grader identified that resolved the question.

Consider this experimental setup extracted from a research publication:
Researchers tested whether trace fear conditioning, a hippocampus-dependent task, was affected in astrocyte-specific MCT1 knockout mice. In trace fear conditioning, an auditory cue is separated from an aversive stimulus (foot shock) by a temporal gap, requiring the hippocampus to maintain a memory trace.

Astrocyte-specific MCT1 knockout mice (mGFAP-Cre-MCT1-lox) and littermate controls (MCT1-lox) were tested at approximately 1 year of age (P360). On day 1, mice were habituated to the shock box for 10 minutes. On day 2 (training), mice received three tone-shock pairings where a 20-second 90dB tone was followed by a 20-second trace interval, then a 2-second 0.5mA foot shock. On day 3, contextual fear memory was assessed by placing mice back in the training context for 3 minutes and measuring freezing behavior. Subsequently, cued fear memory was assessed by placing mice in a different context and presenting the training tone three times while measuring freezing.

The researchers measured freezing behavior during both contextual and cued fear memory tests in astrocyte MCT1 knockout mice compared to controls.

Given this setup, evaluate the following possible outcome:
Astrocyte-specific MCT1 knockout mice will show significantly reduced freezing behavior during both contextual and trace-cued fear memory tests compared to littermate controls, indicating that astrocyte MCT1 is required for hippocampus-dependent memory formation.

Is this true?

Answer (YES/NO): NO